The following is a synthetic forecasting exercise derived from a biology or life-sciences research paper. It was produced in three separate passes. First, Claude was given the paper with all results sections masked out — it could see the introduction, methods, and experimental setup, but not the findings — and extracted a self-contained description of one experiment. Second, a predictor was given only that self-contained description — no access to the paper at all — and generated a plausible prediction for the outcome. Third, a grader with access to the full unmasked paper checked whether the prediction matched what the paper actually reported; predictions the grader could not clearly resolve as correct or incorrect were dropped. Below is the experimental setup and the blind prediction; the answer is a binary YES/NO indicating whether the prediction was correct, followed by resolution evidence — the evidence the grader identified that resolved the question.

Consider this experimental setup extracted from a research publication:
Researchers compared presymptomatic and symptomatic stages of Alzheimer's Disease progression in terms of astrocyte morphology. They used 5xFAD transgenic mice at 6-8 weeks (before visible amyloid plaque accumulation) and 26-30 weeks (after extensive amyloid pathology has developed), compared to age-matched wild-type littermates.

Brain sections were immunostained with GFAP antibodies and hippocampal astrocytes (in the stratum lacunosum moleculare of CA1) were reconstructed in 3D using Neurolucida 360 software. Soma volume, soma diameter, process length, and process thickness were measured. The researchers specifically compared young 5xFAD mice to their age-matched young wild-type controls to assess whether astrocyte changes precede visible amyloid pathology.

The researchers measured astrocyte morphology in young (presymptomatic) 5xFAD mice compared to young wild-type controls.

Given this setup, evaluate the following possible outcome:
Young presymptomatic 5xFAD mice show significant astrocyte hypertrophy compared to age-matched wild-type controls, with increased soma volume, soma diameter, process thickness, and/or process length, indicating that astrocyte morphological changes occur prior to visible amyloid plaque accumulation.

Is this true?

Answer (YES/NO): NO